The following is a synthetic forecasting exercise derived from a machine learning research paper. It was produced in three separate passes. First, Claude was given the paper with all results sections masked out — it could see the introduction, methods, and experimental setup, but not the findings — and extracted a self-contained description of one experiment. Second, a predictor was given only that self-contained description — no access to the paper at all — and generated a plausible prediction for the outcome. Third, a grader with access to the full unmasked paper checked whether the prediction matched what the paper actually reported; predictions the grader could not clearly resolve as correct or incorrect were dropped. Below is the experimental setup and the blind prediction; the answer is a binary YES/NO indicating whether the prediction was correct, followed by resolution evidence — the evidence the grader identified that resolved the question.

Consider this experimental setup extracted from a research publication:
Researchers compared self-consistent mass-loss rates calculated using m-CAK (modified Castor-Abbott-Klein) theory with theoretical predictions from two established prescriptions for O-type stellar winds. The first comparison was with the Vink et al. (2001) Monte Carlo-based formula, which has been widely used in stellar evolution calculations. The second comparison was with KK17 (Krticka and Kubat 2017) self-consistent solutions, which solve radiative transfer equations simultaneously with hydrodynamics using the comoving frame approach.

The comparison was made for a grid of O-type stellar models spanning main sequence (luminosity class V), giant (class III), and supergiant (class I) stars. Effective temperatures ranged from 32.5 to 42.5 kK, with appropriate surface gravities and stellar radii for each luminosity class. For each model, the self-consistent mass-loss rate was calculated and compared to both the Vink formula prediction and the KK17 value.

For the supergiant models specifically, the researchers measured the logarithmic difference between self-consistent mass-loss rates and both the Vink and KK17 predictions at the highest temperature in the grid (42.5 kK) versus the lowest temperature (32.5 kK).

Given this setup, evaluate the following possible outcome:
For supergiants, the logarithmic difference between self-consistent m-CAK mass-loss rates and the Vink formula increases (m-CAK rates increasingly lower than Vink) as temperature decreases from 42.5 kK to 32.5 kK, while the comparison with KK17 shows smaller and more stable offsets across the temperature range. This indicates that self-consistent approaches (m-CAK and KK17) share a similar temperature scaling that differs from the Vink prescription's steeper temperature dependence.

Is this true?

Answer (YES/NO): NO